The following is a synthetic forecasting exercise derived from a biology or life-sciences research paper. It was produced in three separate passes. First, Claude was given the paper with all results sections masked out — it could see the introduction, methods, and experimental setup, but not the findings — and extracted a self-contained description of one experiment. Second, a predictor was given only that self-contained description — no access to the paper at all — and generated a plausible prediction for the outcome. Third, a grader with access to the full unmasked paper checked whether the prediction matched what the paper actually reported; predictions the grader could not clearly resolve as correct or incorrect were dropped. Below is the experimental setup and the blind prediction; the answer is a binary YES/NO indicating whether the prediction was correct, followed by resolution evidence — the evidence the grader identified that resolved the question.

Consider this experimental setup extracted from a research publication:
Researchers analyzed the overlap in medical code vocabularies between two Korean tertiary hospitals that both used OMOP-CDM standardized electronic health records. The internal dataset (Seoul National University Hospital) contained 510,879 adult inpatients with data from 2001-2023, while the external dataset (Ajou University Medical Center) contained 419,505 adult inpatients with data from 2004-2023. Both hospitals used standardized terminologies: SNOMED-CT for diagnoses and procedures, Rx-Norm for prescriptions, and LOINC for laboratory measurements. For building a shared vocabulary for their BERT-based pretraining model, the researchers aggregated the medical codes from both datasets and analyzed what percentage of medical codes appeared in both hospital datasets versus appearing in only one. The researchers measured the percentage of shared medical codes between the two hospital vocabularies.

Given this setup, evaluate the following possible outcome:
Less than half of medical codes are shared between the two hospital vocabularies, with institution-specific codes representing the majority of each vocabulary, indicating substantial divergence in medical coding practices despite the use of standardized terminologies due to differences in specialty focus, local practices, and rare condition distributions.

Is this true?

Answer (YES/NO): YES